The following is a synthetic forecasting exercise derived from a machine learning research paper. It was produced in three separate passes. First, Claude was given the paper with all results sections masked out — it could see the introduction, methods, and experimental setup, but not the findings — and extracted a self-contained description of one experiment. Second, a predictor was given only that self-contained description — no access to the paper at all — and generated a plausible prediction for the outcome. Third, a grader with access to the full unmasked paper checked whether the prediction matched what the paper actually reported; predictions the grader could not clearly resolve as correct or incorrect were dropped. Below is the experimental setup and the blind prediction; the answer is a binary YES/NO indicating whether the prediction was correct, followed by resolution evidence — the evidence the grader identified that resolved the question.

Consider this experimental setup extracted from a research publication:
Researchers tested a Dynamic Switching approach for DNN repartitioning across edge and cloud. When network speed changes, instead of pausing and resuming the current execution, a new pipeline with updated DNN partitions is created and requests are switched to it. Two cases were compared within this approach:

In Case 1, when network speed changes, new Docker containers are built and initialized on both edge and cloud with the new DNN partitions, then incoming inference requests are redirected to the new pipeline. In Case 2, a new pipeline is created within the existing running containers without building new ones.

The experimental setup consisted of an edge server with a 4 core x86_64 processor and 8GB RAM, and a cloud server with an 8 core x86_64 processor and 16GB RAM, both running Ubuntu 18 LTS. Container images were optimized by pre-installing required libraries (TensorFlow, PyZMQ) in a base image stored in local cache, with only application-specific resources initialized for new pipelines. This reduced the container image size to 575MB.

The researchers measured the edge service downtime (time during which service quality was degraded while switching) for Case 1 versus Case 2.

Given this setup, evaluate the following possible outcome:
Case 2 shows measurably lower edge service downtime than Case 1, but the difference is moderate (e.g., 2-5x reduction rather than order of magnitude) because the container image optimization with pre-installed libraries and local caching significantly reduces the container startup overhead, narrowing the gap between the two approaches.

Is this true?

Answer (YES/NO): YES